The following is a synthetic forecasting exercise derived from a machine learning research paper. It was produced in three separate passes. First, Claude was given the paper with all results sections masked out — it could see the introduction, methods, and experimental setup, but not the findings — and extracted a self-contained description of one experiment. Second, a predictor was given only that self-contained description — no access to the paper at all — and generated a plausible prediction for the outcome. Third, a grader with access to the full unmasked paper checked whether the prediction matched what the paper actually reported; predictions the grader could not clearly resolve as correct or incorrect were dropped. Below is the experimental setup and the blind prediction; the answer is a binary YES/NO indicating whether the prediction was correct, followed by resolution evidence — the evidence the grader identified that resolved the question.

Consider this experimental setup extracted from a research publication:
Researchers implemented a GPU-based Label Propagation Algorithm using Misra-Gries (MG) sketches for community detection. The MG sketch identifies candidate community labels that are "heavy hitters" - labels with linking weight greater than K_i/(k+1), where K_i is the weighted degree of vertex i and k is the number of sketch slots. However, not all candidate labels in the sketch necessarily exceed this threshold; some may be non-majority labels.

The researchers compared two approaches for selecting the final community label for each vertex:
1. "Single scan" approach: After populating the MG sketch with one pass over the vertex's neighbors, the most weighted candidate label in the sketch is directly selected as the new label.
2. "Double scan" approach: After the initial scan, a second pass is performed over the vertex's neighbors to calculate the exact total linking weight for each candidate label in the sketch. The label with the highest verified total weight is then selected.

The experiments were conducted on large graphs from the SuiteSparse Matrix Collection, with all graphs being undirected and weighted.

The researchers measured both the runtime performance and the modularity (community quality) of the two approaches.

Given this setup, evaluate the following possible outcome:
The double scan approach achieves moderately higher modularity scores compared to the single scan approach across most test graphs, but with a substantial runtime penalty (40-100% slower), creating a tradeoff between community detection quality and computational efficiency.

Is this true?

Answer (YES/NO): NO